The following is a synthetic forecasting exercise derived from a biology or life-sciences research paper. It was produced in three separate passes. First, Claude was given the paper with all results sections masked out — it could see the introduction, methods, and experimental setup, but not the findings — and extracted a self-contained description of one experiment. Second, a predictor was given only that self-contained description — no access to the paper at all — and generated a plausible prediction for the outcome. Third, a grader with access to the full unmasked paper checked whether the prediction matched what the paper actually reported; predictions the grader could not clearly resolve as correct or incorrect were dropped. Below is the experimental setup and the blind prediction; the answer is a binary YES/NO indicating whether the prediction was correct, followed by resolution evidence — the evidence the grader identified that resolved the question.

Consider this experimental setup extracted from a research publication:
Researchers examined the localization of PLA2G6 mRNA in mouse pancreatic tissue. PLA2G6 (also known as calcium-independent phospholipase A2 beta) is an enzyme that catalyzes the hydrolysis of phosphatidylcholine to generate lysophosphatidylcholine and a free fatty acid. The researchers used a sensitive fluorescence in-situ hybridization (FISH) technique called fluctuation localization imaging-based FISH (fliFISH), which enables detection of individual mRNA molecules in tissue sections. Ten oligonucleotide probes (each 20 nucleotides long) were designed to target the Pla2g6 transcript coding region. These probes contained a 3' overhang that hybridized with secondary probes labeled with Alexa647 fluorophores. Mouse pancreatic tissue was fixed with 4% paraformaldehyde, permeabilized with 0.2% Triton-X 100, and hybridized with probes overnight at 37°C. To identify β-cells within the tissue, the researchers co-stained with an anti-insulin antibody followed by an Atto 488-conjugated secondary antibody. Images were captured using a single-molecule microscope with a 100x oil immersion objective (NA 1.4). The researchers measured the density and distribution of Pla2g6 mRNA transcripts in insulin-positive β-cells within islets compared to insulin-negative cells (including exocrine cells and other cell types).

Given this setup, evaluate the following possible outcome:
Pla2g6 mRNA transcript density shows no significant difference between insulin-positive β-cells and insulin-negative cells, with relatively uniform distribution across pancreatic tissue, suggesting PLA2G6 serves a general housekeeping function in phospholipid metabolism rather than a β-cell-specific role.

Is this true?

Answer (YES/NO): NO